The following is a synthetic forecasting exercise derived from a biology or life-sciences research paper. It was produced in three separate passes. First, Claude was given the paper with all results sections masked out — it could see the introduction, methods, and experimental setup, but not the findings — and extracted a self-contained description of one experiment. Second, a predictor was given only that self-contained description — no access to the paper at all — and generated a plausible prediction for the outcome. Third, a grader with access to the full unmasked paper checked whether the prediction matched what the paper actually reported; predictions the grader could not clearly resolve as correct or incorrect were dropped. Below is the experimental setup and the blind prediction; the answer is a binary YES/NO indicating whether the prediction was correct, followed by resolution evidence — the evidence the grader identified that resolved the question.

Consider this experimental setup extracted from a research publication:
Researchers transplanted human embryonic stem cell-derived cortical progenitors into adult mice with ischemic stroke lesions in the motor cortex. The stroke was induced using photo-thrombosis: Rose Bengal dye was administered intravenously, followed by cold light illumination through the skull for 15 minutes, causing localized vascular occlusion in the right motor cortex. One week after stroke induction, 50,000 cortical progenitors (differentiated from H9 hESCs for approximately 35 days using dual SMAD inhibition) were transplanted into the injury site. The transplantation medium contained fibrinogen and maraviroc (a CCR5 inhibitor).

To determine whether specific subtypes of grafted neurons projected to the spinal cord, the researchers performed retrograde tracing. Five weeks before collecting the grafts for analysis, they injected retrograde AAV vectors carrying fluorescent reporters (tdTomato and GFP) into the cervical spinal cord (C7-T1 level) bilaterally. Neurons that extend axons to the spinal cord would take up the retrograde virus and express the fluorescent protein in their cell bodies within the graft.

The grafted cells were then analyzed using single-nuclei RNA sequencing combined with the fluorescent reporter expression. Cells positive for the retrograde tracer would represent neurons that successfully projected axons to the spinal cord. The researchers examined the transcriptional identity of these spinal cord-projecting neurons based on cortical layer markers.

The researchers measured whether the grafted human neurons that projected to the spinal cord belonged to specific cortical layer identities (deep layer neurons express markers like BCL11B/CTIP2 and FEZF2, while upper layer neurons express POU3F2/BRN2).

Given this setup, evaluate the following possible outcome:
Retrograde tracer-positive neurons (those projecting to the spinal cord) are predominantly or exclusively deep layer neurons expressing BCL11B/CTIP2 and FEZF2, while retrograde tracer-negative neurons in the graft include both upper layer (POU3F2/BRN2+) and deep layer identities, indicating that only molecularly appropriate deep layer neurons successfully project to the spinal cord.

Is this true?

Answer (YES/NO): YES